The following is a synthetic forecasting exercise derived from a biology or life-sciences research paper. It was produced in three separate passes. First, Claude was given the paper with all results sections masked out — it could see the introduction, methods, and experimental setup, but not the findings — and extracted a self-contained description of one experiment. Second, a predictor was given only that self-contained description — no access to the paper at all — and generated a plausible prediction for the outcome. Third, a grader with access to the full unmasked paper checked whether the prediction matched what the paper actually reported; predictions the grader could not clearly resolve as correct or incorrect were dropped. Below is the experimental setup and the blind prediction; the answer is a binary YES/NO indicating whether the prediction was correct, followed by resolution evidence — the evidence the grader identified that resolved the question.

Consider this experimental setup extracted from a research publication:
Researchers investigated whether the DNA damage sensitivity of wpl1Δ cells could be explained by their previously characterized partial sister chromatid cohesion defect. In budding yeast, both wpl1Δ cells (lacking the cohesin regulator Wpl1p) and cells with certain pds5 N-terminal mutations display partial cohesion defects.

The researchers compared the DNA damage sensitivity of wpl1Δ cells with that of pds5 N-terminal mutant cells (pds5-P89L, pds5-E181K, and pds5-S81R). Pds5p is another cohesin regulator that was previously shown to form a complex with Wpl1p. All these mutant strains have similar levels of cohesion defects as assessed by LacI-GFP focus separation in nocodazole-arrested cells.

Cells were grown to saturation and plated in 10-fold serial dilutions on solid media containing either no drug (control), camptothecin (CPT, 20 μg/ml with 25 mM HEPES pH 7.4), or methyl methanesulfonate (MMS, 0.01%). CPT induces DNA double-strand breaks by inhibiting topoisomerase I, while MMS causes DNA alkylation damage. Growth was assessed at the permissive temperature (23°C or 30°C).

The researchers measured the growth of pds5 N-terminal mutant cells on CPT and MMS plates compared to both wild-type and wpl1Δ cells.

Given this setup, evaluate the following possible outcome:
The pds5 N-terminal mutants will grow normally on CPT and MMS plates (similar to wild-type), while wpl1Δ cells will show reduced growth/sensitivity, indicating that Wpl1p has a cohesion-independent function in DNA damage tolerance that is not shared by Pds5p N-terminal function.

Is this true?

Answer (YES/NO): YES